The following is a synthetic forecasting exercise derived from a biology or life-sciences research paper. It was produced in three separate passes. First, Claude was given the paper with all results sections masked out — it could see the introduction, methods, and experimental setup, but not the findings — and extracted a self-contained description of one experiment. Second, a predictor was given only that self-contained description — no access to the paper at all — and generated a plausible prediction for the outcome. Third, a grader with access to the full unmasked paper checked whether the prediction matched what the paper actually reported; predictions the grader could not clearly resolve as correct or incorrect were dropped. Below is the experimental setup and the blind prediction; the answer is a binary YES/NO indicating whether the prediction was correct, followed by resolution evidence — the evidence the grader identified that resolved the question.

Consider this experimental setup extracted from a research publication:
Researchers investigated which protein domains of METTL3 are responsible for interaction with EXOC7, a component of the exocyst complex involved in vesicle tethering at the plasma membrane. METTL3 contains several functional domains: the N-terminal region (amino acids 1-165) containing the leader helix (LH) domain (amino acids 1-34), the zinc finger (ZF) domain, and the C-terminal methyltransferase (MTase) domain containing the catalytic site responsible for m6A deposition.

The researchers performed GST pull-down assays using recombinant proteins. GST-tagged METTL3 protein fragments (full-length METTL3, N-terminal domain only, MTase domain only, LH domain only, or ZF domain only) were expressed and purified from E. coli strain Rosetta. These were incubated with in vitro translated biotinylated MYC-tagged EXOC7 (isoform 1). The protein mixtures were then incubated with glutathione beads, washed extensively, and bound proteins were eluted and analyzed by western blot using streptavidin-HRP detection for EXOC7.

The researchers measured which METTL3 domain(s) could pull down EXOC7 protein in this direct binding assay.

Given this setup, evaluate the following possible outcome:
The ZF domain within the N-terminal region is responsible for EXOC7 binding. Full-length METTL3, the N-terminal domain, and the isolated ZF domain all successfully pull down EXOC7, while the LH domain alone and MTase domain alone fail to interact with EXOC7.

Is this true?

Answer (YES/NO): NO